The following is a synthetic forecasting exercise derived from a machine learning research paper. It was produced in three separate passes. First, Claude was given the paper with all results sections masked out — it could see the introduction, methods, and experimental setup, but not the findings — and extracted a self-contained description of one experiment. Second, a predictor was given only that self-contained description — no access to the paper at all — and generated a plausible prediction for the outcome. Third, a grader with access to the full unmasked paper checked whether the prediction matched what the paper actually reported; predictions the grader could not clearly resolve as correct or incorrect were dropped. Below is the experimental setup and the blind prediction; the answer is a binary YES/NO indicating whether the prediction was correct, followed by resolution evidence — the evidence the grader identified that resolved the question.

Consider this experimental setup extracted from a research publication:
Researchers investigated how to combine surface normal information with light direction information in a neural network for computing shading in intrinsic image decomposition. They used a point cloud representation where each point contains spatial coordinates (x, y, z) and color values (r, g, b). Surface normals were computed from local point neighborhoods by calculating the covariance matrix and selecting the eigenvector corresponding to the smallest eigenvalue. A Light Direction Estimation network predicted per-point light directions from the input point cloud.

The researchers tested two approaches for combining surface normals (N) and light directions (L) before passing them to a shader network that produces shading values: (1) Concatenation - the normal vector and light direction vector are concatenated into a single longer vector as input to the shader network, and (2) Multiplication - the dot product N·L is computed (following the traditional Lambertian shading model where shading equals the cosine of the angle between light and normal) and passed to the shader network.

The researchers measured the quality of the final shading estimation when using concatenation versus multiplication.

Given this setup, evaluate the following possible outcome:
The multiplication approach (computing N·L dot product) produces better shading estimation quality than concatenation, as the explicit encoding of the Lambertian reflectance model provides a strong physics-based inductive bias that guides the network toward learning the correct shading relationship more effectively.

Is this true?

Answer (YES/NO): NO